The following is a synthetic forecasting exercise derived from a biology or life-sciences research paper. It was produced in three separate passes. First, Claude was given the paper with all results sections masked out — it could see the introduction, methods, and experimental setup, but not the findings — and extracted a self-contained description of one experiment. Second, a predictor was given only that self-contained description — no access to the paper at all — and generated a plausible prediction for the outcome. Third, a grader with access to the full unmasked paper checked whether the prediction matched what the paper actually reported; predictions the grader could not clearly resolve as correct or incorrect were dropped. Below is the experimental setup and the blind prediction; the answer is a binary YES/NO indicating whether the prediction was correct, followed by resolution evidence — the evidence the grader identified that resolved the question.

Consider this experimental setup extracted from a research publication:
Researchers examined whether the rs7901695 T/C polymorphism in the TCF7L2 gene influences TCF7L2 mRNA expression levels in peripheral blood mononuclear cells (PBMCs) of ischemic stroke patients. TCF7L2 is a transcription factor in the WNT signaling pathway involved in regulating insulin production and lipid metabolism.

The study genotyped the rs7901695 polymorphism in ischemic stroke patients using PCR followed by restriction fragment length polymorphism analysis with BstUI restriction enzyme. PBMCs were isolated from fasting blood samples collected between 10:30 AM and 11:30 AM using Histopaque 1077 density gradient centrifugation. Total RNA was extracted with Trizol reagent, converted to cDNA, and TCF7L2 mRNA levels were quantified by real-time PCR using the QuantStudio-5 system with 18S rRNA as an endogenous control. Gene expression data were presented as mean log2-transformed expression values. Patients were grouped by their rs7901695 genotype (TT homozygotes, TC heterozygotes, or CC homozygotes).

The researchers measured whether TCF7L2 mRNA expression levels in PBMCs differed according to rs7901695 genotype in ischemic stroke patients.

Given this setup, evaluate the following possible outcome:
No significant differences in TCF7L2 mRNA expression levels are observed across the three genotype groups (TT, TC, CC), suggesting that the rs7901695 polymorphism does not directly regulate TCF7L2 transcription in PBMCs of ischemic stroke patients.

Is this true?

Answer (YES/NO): NO